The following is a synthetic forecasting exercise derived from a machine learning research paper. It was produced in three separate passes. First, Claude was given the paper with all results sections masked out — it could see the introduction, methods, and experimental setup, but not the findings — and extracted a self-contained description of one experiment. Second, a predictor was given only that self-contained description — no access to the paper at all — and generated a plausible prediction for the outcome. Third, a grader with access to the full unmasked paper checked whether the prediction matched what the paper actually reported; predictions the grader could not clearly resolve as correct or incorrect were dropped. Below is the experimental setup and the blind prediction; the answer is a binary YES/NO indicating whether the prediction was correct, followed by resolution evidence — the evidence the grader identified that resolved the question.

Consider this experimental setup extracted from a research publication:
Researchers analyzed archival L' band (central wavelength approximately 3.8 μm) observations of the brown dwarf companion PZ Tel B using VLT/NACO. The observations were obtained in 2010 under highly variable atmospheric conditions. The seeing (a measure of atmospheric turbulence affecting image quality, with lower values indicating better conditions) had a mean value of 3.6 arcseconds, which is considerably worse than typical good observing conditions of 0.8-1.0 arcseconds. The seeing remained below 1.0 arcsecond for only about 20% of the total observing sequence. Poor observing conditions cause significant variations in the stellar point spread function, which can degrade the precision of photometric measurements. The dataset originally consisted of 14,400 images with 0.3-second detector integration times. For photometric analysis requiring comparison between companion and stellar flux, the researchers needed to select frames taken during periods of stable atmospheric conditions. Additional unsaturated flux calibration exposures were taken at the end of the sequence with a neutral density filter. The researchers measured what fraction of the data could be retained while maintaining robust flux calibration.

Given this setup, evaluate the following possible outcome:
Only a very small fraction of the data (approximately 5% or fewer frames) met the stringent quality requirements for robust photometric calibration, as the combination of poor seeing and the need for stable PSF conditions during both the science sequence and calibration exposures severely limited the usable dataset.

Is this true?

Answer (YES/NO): NO